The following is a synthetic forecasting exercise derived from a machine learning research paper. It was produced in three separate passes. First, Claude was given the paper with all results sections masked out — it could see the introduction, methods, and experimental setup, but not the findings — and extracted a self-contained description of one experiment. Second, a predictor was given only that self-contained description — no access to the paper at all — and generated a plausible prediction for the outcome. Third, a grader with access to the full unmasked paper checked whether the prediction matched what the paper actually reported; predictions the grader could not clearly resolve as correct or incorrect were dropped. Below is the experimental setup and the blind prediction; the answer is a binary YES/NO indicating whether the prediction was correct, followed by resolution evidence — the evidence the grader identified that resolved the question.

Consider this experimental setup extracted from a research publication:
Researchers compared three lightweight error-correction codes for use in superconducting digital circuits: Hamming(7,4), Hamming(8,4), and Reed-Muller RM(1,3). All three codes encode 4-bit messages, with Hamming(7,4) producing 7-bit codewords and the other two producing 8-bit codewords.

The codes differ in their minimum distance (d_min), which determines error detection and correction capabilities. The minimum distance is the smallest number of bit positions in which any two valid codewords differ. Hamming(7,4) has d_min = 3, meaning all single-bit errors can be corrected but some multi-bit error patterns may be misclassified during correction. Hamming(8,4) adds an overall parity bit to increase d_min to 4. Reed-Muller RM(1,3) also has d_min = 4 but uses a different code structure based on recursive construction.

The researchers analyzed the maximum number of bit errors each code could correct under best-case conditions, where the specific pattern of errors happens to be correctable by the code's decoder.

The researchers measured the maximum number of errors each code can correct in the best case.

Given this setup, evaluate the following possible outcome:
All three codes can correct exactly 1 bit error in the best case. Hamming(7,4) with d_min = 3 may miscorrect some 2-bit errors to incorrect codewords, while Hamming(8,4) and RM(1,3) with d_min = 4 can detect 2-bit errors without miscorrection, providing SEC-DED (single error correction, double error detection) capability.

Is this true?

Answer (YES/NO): NO